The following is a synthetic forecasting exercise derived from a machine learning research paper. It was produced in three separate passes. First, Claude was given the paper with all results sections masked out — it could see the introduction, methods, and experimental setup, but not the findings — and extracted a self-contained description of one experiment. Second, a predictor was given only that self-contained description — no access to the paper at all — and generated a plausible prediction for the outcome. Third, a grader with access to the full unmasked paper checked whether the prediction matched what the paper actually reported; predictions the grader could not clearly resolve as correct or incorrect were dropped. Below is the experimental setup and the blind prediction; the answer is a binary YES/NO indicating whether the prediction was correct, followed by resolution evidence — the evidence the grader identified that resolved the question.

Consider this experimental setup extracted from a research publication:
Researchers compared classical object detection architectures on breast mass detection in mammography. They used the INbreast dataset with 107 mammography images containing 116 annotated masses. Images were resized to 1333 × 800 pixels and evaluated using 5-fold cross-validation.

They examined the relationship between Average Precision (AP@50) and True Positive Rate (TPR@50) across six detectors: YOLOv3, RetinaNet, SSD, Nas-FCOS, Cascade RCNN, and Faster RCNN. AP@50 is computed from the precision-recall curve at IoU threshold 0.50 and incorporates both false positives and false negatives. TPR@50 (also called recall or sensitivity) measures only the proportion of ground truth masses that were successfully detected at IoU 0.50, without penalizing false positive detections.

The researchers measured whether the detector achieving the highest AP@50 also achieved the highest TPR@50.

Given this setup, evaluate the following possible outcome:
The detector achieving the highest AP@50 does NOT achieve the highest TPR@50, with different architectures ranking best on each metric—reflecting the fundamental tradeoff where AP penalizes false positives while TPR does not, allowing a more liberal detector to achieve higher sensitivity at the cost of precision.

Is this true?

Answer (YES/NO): YES